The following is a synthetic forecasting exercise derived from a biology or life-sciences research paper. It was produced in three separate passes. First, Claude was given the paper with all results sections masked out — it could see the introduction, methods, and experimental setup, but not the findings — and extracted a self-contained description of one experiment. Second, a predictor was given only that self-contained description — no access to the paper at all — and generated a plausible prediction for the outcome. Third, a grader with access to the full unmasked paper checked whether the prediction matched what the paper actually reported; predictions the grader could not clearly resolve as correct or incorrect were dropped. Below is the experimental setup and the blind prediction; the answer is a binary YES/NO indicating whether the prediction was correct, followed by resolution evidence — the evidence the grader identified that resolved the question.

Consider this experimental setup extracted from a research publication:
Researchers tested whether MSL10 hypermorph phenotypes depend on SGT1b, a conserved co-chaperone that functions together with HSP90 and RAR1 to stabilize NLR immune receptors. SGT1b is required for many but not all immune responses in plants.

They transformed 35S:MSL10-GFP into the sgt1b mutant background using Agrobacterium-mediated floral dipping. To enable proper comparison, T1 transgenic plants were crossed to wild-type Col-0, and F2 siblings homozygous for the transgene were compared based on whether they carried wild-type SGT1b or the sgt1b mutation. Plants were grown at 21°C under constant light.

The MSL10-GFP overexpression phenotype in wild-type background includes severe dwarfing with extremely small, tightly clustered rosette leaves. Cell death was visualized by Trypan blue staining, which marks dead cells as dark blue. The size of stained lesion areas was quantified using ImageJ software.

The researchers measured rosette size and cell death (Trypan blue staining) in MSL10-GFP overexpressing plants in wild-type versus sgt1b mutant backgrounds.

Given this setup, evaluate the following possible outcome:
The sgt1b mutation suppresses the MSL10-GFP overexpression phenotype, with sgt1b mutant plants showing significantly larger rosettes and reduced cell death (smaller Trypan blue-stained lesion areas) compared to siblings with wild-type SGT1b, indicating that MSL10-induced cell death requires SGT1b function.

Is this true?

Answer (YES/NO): YES